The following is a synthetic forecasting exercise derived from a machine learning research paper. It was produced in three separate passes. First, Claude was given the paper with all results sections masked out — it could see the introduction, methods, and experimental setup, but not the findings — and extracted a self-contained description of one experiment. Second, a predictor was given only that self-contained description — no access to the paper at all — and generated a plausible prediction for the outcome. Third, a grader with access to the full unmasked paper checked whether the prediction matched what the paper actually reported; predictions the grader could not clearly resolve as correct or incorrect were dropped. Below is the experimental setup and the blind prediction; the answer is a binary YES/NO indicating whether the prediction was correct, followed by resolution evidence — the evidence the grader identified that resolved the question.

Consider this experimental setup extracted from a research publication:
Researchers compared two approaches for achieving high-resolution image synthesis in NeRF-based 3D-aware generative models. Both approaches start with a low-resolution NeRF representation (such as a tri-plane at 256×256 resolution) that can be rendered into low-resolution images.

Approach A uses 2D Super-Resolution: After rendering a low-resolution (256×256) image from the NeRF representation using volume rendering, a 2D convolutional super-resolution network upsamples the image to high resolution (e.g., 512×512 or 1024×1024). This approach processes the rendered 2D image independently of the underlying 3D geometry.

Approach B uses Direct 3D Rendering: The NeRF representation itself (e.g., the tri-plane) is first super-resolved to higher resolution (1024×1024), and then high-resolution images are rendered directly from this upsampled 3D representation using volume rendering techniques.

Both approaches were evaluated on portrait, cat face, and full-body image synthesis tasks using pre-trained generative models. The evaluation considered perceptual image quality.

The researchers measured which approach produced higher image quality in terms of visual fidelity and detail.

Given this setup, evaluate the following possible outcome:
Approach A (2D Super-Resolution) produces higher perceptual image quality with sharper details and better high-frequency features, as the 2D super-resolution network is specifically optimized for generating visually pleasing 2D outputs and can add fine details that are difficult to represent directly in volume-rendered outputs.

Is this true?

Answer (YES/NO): YES